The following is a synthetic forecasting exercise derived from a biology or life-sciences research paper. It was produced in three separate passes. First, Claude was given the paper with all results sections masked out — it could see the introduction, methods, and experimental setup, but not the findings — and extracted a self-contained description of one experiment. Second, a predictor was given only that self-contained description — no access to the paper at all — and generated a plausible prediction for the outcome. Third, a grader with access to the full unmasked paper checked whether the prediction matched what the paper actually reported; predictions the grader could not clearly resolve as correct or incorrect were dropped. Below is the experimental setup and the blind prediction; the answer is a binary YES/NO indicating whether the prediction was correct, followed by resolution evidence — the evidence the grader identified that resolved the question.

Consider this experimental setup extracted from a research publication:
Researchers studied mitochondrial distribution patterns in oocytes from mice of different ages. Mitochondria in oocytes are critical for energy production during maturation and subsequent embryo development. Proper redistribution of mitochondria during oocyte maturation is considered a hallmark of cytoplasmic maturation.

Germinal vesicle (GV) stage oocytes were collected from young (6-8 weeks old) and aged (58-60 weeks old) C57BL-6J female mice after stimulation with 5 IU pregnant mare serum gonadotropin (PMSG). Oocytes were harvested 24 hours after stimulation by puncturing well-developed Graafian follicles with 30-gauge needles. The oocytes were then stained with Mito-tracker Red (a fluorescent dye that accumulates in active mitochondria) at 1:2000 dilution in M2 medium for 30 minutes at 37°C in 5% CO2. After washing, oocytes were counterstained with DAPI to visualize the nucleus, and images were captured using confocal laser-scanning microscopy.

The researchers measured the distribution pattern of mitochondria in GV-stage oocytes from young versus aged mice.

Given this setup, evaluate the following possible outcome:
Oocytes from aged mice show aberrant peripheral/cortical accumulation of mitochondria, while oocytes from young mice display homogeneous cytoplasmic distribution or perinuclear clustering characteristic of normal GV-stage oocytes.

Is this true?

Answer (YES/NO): NO